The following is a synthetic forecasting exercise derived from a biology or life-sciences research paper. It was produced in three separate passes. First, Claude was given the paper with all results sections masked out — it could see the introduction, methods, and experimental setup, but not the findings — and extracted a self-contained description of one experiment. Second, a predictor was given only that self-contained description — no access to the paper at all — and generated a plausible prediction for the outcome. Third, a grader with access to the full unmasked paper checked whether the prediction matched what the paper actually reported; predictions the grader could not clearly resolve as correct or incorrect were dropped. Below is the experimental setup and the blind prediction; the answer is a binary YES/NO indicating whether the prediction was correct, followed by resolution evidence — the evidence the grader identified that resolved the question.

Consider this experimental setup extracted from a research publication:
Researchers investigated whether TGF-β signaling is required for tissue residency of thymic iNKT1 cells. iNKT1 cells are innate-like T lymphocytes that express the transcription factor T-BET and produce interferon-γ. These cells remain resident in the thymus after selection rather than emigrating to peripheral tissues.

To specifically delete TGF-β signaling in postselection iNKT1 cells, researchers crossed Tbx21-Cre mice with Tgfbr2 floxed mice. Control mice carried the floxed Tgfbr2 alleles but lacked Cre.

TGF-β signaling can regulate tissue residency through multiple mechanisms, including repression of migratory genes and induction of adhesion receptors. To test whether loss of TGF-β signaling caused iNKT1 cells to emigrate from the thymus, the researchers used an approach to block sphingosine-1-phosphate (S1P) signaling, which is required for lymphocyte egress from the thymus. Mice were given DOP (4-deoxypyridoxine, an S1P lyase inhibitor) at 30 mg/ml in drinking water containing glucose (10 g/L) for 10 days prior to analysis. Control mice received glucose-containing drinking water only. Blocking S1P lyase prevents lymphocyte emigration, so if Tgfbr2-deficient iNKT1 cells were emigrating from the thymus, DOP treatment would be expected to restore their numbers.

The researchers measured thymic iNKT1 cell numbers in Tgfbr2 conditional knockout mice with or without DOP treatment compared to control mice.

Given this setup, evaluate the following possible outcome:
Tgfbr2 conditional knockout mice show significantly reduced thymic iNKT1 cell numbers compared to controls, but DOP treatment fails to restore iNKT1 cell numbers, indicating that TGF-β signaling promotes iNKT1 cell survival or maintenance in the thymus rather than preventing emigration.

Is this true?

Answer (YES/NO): NO